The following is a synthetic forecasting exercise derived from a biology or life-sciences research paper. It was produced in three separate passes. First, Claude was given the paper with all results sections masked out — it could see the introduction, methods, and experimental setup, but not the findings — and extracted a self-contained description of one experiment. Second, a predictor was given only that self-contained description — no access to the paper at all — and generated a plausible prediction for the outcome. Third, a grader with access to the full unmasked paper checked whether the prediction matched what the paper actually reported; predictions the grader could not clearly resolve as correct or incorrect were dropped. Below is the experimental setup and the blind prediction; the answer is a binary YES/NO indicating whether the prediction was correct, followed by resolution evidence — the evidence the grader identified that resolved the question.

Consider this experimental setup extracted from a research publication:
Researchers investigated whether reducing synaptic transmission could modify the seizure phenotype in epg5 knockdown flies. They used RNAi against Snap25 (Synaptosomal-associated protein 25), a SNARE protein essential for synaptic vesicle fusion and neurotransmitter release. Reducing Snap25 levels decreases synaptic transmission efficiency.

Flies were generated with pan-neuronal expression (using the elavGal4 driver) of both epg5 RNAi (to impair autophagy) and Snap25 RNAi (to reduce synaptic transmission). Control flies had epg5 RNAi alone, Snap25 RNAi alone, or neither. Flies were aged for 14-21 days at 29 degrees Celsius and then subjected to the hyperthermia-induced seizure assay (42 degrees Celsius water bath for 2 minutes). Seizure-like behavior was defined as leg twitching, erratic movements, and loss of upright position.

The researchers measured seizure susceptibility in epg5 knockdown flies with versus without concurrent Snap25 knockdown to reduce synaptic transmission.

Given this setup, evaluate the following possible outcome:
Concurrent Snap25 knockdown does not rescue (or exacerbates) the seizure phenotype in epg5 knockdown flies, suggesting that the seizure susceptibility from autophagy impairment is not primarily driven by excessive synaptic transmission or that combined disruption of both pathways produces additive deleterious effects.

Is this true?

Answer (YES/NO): NO